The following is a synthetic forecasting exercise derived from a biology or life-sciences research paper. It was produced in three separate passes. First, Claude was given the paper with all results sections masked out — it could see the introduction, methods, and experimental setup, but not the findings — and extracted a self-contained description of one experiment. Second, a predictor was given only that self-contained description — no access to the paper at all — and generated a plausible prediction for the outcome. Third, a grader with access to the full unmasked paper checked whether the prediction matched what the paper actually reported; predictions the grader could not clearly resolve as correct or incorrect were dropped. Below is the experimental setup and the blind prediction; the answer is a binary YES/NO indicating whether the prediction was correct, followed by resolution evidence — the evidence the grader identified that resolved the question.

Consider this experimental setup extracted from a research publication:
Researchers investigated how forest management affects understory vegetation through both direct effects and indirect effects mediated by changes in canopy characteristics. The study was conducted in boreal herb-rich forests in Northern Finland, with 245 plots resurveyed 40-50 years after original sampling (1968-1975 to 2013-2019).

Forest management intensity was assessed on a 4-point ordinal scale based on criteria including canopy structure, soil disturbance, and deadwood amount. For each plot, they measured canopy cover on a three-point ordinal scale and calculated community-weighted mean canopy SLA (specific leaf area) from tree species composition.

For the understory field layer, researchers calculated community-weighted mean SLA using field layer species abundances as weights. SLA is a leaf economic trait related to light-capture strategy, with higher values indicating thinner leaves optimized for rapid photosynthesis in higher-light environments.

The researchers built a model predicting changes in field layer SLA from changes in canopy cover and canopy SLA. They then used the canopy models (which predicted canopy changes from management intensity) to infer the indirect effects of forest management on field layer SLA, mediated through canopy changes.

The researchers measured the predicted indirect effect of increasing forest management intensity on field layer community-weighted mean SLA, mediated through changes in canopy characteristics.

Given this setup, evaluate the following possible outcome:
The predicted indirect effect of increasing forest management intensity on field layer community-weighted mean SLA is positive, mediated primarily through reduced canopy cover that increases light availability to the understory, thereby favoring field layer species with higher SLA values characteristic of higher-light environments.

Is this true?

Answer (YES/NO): NO